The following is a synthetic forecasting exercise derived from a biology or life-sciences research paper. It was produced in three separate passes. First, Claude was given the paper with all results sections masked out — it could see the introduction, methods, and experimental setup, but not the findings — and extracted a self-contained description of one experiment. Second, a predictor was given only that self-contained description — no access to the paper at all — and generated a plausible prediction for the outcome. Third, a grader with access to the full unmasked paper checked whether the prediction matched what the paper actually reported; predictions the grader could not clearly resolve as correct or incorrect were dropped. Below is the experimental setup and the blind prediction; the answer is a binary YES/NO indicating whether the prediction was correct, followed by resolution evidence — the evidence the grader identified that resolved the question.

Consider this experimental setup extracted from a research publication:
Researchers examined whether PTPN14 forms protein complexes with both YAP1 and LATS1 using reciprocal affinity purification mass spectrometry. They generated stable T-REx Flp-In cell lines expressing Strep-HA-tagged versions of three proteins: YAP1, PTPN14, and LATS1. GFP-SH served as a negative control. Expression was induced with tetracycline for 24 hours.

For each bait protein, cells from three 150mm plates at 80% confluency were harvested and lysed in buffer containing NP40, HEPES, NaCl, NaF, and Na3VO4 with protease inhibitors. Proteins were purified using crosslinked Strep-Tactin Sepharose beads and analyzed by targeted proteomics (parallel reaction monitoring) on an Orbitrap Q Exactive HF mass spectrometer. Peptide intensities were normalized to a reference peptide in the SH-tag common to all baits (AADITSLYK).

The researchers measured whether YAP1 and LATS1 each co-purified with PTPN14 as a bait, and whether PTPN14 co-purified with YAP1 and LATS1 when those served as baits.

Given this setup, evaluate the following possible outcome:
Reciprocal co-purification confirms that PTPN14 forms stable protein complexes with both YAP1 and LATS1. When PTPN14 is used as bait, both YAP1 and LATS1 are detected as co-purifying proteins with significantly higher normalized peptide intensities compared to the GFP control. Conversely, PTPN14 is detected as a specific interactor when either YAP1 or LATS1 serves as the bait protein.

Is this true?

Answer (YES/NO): YES